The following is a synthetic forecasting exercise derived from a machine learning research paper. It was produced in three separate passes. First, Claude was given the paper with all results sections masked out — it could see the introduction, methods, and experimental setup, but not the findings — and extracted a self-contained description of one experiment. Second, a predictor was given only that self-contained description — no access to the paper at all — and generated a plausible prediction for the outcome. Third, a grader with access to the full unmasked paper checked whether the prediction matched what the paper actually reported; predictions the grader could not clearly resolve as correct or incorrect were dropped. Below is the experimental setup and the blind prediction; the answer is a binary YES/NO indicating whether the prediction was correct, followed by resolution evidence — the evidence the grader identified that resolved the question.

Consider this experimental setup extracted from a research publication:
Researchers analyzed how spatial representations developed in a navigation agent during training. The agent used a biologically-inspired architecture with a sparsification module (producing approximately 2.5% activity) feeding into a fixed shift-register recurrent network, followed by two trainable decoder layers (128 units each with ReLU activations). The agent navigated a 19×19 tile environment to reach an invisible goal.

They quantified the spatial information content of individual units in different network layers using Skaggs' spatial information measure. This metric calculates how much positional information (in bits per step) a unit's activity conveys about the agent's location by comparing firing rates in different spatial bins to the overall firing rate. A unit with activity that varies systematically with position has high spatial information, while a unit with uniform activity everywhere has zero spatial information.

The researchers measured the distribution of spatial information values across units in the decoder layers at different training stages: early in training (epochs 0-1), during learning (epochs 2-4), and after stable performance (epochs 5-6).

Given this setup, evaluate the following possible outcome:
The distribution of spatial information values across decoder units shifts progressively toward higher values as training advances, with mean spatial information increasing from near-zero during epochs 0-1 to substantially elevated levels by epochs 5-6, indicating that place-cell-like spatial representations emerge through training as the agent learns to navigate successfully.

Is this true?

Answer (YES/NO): NO